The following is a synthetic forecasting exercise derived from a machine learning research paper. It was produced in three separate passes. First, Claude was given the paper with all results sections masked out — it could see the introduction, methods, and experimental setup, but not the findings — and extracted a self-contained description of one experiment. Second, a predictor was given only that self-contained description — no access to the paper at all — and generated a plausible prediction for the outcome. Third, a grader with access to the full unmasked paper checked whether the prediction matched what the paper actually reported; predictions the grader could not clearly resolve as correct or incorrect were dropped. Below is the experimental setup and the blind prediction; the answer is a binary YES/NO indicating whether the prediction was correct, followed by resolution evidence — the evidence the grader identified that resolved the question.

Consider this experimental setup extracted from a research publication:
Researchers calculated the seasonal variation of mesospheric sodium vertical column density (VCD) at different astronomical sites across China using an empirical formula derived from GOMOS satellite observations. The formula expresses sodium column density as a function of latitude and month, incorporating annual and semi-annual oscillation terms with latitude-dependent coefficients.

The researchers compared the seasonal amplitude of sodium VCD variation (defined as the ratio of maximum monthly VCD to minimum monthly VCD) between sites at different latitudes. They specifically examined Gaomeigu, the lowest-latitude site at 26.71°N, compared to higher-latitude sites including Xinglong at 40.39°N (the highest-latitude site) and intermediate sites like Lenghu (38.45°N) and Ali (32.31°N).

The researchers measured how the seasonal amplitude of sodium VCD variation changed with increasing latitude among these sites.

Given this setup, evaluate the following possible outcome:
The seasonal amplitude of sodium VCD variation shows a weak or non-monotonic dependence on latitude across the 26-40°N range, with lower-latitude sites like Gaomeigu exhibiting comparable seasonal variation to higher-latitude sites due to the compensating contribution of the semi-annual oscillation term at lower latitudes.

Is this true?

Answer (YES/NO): NO